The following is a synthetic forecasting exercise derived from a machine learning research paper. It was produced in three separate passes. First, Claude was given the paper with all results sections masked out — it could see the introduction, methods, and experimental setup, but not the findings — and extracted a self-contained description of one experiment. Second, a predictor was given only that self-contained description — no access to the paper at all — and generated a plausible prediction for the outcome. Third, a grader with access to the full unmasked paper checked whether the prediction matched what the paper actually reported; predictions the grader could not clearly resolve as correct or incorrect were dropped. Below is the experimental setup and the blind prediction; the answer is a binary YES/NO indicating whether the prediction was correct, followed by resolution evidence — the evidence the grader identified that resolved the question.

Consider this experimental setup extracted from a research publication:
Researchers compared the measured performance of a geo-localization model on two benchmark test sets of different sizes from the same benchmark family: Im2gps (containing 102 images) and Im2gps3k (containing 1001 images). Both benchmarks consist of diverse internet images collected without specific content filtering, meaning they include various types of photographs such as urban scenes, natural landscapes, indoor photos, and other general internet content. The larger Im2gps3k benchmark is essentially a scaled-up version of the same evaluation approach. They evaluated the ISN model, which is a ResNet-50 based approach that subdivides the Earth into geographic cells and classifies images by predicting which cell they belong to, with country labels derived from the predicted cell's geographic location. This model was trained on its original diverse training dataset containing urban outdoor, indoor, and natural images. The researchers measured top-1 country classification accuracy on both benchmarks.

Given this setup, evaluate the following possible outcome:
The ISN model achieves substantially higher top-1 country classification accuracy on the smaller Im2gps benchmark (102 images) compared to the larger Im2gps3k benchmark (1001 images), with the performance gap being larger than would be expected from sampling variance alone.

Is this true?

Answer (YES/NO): YES